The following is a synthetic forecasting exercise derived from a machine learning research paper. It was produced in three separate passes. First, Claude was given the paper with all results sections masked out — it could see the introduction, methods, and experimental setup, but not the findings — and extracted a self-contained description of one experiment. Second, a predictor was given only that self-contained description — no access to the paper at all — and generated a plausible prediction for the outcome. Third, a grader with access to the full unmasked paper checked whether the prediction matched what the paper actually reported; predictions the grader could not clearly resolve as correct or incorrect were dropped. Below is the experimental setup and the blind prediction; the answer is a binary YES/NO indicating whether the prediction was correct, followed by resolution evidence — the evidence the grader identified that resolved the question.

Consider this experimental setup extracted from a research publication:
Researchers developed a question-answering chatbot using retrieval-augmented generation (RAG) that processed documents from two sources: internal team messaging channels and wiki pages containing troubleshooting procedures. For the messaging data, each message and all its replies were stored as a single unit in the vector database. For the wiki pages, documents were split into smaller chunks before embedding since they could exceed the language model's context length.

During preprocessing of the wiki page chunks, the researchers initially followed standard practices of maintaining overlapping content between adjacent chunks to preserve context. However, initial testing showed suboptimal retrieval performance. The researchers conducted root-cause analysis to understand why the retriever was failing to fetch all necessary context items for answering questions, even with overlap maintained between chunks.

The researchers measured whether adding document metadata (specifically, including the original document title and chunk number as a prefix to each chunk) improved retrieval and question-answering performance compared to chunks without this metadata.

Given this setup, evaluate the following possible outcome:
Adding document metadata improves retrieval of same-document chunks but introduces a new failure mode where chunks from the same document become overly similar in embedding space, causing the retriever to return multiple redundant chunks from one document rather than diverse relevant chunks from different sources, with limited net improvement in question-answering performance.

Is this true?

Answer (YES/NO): NO